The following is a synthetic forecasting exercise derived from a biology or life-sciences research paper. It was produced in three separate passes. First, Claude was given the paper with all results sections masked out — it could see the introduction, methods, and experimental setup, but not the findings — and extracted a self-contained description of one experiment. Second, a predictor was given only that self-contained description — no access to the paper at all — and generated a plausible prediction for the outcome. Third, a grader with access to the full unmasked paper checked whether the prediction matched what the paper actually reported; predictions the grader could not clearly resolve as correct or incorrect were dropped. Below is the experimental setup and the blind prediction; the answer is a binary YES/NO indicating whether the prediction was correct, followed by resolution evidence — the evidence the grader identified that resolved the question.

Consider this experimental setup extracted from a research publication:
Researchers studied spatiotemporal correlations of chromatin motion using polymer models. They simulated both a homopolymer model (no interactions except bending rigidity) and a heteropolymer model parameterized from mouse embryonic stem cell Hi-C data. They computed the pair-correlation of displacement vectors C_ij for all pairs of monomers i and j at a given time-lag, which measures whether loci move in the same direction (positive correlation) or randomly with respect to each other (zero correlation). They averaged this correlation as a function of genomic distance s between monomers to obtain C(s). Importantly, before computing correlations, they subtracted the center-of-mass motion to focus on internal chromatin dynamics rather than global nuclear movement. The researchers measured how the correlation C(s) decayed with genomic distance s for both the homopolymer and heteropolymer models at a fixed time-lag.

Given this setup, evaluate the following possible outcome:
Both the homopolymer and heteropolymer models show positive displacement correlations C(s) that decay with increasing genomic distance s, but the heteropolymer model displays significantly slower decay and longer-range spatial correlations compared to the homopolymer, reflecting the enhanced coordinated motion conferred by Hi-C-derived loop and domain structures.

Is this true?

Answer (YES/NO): YES